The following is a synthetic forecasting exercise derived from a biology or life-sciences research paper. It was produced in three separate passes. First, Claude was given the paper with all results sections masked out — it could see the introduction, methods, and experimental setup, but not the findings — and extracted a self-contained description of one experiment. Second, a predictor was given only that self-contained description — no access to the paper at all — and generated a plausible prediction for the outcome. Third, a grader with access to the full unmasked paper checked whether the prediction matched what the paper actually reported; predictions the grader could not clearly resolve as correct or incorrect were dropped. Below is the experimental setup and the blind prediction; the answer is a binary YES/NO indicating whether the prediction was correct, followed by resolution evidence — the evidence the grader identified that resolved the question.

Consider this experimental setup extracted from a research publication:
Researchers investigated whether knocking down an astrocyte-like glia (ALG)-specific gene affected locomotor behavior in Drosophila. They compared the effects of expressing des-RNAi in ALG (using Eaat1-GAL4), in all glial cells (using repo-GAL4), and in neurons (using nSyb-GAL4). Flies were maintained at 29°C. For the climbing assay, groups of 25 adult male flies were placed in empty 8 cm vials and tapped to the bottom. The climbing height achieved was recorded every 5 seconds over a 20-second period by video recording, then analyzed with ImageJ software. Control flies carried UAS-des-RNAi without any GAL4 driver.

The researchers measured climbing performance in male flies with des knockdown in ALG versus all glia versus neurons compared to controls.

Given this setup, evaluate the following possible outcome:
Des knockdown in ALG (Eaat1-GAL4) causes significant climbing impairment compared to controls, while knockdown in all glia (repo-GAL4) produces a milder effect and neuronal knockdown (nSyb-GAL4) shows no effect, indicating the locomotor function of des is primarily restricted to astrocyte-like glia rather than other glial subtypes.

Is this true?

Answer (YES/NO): NO